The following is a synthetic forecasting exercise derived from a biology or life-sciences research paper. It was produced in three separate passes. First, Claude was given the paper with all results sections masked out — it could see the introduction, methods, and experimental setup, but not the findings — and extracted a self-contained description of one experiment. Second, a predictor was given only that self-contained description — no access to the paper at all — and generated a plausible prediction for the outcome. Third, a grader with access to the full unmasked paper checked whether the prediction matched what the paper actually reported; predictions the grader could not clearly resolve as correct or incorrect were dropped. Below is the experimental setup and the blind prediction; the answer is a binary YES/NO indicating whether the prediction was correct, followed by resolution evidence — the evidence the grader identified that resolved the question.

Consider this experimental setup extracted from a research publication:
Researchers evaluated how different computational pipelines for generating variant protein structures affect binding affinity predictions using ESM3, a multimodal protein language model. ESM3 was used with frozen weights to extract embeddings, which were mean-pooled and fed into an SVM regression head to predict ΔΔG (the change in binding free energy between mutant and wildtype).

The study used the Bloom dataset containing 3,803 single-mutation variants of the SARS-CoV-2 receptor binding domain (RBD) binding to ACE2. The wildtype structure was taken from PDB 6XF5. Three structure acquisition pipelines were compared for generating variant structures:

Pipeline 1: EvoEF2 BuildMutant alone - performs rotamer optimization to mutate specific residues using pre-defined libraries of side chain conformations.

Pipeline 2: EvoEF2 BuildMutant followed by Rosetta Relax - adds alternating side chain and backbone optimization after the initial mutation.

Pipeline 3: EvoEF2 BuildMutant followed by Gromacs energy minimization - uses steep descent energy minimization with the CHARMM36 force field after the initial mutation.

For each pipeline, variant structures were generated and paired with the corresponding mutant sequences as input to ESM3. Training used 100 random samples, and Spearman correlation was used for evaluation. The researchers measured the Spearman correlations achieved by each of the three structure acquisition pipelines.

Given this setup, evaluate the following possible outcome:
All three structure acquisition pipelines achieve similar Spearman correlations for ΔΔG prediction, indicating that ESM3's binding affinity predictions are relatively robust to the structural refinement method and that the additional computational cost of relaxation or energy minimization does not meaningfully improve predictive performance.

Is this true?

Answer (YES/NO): NO